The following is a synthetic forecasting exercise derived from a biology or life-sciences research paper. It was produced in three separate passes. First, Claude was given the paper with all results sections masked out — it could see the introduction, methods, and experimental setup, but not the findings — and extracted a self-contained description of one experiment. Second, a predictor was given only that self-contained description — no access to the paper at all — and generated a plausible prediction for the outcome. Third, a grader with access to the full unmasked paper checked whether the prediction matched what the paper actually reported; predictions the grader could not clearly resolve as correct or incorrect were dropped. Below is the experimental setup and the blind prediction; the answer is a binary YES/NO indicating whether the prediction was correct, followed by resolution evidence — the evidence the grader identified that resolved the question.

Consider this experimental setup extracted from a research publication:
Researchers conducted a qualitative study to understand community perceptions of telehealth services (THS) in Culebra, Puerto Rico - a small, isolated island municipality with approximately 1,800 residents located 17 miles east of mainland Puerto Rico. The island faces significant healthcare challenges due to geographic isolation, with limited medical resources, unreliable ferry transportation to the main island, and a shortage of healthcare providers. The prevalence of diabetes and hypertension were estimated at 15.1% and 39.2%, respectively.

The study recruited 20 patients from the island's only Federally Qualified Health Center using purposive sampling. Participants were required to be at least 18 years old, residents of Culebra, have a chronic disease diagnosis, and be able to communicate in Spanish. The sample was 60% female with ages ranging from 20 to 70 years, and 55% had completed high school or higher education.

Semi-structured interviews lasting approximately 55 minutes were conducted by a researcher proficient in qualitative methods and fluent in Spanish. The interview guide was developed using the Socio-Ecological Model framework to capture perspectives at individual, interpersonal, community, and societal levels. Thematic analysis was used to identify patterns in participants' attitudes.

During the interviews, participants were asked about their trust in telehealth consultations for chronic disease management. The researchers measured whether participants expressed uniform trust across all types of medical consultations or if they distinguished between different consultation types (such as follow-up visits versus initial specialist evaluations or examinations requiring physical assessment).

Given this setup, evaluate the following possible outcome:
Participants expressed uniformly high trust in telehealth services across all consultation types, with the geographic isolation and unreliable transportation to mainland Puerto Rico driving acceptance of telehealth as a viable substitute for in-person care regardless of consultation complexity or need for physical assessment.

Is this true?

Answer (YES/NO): NO